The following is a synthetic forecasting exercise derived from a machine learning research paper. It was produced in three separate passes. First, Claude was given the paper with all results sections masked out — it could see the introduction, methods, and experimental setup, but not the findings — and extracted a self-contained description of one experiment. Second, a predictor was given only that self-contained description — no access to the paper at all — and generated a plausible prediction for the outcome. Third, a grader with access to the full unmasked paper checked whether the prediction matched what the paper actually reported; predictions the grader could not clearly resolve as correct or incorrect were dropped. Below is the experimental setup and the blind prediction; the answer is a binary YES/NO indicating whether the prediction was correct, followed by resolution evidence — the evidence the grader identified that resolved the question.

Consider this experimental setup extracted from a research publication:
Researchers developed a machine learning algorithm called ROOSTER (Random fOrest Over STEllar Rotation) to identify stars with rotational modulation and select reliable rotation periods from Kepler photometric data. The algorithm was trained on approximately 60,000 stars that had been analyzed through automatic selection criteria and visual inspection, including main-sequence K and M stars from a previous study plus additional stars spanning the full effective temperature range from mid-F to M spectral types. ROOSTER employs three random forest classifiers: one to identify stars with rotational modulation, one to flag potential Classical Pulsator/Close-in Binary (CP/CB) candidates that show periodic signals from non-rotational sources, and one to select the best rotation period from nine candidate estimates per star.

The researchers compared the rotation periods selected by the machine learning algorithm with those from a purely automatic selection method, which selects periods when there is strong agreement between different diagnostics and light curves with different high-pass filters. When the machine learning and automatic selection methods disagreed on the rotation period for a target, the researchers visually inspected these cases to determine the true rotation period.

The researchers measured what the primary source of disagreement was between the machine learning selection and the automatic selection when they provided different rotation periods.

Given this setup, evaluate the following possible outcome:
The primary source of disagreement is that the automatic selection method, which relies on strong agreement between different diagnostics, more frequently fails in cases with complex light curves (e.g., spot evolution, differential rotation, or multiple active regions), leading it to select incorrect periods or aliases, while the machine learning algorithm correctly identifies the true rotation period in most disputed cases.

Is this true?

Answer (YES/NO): NO